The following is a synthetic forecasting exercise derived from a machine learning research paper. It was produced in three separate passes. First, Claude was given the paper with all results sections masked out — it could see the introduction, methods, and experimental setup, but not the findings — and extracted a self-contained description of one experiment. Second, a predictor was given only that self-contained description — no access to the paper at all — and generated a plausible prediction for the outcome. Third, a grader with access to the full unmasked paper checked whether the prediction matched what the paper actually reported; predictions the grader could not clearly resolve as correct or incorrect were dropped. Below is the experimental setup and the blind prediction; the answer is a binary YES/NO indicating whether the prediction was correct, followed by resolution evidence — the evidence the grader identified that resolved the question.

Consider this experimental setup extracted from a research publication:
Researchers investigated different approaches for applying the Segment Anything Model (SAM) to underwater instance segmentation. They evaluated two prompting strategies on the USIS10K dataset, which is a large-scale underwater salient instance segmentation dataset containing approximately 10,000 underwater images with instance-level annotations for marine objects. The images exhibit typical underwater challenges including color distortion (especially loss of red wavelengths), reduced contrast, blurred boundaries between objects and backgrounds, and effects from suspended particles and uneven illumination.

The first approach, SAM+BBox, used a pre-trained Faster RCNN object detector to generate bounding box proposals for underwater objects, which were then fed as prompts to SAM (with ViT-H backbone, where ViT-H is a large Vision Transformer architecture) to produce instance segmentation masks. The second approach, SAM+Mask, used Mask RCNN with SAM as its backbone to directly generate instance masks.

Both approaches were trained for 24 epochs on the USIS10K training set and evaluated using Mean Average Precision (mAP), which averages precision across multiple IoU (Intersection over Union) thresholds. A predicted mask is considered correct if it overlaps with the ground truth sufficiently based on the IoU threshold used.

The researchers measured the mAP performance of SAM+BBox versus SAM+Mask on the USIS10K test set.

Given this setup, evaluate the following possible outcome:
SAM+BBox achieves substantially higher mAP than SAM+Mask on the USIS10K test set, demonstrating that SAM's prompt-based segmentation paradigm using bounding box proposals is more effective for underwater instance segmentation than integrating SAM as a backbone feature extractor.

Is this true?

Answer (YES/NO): NO